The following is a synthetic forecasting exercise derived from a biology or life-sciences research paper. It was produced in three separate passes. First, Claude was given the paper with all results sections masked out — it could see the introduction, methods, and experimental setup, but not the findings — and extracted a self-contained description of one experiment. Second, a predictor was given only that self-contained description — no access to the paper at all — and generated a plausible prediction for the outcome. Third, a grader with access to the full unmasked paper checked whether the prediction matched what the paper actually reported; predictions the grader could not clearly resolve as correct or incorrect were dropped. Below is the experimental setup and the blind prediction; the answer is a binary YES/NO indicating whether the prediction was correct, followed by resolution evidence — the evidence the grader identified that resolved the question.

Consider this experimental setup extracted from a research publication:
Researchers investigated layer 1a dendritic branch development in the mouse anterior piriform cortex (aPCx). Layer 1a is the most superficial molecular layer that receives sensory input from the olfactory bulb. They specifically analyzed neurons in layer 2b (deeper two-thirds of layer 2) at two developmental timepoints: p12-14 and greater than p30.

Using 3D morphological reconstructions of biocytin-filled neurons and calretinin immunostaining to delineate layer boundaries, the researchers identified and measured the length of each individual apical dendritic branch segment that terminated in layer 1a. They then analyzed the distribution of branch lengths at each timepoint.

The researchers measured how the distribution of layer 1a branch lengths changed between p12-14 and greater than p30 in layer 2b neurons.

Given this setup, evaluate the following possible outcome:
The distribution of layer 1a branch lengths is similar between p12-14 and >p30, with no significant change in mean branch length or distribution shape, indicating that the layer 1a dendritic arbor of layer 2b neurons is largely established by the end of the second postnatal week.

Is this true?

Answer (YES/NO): NO